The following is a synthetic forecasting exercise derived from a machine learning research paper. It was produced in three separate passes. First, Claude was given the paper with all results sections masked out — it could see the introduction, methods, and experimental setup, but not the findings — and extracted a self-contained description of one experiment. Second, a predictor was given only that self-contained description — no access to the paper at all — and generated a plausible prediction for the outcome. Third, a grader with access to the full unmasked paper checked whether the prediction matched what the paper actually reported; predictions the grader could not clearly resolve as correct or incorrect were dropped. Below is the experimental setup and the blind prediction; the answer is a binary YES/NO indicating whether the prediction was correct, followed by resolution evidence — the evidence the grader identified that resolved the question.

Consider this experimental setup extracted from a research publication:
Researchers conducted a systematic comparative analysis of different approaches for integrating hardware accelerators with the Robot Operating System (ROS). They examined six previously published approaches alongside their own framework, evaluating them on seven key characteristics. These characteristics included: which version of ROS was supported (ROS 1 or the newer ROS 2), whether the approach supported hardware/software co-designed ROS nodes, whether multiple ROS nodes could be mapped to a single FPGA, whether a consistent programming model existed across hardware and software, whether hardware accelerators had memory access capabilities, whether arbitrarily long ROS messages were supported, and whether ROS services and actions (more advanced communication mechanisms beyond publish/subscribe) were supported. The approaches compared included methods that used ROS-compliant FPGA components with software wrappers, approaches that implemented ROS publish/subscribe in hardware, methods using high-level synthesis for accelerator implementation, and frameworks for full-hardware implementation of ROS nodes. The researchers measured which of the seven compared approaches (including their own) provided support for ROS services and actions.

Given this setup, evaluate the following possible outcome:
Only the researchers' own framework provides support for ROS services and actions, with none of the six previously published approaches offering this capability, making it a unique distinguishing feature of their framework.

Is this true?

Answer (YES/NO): YES